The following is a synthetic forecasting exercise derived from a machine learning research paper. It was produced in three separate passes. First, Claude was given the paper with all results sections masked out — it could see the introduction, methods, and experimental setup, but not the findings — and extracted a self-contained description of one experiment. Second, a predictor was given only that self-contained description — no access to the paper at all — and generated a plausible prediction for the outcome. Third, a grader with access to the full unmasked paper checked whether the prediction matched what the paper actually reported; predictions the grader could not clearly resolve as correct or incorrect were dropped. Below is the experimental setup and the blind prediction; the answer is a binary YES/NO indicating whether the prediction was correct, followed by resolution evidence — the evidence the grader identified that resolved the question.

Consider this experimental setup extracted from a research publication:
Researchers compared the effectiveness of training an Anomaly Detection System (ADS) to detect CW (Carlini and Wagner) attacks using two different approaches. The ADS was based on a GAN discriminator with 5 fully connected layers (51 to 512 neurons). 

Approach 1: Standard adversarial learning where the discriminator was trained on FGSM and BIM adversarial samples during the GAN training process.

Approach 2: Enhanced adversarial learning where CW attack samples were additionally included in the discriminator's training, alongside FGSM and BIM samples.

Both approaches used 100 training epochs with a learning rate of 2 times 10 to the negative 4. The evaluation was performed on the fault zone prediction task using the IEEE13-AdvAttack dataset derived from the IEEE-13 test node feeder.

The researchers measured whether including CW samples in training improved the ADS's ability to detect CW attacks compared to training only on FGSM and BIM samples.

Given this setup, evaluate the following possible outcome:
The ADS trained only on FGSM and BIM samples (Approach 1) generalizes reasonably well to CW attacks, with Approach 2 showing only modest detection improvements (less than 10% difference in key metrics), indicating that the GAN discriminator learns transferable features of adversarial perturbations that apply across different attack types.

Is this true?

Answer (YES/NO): NO